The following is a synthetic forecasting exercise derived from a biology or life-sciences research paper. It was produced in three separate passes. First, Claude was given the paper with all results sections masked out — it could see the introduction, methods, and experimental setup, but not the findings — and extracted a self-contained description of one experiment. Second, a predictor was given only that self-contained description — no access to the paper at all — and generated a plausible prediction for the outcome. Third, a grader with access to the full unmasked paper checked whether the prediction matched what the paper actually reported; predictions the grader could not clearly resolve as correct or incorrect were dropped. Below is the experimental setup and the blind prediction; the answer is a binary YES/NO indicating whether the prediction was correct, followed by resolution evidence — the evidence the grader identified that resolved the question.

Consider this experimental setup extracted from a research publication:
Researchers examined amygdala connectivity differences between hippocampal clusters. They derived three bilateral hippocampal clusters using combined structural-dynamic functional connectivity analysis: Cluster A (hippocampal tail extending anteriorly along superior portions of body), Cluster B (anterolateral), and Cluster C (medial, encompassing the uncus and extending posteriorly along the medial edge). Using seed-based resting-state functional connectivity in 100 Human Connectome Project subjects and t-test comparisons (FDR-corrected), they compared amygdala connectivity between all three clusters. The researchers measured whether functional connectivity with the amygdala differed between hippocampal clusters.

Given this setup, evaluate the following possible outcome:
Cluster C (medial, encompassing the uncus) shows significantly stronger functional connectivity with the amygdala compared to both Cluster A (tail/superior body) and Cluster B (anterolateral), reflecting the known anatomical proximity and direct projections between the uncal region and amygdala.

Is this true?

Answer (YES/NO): YES